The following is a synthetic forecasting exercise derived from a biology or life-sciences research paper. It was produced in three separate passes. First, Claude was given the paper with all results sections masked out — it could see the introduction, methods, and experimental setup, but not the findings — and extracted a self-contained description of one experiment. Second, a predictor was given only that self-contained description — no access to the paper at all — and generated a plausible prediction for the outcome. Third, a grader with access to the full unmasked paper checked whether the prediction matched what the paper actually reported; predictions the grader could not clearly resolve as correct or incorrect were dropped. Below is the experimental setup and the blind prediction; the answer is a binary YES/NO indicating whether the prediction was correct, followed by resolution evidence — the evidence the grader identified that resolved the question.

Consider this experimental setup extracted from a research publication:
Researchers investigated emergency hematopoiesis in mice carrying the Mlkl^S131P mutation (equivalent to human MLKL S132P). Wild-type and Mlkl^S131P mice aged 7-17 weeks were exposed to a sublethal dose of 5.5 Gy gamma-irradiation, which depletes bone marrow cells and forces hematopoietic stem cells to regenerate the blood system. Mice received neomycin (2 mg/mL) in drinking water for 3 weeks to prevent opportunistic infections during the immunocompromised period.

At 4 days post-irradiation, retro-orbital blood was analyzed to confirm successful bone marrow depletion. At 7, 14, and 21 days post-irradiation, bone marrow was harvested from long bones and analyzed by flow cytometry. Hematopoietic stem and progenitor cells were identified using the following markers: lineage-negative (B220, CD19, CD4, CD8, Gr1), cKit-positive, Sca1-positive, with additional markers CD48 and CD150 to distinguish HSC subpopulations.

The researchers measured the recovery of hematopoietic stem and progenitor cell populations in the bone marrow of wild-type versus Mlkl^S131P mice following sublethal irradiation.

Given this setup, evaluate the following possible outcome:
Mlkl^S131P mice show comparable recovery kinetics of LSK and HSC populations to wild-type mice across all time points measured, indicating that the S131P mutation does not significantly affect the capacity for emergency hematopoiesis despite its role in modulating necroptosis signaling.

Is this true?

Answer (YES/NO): NO